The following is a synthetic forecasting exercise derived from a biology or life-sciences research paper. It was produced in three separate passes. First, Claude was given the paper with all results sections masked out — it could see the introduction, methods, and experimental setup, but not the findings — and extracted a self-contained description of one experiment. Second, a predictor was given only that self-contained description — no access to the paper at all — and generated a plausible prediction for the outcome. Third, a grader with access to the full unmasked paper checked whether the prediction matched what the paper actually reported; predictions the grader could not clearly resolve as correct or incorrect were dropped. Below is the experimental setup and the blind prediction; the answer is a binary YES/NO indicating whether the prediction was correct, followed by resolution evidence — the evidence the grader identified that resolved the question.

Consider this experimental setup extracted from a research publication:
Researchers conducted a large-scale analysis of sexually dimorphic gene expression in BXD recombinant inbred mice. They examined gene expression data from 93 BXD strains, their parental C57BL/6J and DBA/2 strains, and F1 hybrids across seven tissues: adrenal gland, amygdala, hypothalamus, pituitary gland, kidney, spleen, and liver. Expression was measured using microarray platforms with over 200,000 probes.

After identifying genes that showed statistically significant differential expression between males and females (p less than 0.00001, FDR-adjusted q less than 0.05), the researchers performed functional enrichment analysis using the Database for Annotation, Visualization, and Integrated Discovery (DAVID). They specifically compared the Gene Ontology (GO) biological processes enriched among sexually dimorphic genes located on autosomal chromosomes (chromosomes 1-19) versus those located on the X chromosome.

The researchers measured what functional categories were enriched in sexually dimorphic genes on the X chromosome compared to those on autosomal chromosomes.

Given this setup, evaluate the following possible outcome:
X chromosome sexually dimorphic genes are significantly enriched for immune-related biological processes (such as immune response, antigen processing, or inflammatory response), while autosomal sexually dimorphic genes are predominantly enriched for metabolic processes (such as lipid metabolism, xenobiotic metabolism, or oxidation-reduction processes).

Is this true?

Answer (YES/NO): NO